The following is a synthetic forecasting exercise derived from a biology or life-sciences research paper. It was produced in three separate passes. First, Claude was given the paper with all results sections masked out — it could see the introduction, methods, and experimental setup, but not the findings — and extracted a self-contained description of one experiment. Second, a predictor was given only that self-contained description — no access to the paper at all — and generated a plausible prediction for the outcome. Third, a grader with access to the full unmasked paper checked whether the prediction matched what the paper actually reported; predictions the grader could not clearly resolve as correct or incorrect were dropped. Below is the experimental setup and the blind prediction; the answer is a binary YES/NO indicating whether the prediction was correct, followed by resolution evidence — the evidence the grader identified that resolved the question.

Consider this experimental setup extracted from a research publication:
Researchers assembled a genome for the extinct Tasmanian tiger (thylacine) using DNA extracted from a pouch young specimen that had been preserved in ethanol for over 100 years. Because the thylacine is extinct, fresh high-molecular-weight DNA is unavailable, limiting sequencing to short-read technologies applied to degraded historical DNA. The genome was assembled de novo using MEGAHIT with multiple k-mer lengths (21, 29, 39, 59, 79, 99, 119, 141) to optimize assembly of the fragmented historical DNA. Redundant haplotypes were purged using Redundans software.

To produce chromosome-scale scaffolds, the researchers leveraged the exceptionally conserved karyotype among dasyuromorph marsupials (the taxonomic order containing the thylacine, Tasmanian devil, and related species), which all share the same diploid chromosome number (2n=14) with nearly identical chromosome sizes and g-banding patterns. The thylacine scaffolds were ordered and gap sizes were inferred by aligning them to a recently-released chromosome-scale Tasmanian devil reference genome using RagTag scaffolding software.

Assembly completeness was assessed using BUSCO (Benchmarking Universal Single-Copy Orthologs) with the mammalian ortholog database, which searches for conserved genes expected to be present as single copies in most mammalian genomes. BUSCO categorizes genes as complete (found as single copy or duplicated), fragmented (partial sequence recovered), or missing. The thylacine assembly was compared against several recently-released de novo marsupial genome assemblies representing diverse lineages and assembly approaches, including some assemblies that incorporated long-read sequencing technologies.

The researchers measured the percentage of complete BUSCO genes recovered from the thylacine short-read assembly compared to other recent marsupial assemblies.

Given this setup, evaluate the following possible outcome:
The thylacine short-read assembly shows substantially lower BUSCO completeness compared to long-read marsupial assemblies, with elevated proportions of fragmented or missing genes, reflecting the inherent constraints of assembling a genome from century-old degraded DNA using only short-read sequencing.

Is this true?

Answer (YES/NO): NO